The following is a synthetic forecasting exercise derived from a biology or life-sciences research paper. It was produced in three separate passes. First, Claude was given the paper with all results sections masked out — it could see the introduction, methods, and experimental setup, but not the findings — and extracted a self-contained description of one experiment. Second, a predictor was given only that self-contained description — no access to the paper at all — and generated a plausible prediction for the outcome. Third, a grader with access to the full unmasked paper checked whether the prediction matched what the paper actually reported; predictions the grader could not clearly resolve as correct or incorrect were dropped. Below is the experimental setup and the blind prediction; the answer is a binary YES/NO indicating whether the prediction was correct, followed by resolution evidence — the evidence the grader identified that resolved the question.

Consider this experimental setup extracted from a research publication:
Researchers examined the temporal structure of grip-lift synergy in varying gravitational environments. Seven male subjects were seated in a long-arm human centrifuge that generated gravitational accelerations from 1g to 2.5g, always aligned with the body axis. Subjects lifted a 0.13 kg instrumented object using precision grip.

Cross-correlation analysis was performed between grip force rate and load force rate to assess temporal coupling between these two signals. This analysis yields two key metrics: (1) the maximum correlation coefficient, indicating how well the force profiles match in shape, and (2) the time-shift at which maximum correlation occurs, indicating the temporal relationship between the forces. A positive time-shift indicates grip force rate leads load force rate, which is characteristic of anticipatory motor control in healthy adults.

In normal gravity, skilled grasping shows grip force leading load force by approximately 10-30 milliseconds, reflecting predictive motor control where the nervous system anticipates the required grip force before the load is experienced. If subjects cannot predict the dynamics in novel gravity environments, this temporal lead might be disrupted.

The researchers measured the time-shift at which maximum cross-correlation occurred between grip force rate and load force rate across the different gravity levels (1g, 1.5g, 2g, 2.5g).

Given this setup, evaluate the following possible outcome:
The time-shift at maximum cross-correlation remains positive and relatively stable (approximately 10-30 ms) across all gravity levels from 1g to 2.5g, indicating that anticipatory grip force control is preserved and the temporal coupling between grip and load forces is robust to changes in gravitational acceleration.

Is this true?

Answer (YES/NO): NO